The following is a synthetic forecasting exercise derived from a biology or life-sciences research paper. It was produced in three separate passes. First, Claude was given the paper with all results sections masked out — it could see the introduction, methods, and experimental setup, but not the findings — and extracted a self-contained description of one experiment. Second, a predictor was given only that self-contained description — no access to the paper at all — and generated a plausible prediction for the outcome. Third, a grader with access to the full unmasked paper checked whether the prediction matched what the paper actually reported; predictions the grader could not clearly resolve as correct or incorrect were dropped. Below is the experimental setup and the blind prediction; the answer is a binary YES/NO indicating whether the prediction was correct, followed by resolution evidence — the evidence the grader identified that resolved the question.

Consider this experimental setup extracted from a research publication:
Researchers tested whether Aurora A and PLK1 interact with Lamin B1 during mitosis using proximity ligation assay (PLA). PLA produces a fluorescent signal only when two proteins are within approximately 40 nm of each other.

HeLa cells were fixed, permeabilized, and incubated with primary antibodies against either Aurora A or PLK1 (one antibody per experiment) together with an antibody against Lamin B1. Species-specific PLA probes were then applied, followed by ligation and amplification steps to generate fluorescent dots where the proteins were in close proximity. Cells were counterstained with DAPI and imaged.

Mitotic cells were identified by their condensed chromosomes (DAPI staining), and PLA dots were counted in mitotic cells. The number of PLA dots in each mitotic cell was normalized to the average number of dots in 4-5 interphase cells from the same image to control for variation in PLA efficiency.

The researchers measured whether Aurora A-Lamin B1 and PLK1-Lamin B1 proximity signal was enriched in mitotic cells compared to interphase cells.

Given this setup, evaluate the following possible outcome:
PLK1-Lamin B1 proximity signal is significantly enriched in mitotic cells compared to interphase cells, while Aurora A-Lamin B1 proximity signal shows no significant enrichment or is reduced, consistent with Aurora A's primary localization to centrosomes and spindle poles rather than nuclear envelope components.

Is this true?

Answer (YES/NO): NO